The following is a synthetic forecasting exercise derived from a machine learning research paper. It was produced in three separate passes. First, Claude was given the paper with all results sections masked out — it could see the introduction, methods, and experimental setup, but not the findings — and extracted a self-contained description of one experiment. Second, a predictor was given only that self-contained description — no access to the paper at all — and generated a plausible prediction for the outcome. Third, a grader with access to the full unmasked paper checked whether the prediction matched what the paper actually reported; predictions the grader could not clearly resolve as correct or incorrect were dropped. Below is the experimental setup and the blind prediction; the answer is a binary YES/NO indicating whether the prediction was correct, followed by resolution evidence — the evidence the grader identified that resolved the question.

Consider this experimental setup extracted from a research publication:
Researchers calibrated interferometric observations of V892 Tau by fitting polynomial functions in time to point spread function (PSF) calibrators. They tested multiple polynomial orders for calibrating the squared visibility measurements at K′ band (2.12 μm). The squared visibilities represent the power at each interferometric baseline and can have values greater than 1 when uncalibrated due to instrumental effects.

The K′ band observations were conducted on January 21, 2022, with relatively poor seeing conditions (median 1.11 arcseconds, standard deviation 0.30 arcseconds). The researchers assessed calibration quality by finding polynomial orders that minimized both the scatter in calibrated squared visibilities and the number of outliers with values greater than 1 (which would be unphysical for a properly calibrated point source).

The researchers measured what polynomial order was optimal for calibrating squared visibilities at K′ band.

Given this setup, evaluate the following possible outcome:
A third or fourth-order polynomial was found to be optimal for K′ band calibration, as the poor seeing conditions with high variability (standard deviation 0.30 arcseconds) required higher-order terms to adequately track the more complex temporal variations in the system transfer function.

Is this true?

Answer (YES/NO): YES